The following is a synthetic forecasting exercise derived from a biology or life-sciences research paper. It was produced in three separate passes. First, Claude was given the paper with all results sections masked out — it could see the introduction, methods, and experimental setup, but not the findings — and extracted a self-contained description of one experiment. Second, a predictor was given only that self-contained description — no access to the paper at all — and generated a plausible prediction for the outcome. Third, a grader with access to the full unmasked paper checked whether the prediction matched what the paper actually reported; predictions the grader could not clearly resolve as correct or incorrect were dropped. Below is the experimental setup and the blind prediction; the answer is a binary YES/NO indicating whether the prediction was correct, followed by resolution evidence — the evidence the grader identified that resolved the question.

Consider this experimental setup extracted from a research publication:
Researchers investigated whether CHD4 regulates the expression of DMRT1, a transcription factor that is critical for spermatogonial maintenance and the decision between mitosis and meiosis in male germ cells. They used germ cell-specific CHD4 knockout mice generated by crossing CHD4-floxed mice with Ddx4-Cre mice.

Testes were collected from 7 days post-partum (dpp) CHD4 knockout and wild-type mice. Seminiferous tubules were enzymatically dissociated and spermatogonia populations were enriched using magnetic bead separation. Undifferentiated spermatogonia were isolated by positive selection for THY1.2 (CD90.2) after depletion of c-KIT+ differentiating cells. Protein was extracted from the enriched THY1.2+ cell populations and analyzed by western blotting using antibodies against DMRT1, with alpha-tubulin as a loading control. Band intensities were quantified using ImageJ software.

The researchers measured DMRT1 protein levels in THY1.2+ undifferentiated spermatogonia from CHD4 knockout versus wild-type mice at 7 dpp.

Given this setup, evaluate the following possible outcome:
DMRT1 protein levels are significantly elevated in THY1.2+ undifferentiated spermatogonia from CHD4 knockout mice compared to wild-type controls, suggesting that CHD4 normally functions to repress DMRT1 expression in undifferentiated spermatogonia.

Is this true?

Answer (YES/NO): NO